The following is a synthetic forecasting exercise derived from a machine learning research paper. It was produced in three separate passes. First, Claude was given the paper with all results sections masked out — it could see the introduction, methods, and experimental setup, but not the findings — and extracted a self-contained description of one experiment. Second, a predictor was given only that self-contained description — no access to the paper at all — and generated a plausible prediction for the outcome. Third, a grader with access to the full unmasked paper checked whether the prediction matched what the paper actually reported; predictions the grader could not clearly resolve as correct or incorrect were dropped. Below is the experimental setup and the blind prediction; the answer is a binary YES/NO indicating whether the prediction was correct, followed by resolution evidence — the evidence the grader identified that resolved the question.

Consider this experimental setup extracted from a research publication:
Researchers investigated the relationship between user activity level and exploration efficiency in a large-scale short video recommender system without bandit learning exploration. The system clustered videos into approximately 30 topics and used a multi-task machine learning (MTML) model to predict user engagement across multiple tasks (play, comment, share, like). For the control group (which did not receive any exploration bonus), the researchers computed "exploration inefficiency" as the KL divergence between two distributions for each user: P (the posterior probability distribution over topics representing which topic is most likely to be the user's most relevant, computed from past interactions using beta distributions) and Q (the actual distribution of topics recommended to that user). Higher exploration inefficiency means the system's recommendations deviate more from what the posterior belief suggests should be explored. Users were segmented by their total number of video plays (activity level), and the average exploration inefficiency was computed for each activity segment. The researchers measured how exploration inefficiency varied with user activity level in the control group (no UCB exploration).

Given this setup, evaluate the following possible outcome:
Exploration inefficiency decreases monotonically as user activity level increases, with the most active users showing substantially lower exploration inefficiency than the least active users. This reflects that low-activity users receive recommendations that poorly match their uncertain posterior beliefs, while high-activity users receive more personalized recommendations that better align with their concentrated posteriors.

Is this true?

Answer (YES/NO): NO